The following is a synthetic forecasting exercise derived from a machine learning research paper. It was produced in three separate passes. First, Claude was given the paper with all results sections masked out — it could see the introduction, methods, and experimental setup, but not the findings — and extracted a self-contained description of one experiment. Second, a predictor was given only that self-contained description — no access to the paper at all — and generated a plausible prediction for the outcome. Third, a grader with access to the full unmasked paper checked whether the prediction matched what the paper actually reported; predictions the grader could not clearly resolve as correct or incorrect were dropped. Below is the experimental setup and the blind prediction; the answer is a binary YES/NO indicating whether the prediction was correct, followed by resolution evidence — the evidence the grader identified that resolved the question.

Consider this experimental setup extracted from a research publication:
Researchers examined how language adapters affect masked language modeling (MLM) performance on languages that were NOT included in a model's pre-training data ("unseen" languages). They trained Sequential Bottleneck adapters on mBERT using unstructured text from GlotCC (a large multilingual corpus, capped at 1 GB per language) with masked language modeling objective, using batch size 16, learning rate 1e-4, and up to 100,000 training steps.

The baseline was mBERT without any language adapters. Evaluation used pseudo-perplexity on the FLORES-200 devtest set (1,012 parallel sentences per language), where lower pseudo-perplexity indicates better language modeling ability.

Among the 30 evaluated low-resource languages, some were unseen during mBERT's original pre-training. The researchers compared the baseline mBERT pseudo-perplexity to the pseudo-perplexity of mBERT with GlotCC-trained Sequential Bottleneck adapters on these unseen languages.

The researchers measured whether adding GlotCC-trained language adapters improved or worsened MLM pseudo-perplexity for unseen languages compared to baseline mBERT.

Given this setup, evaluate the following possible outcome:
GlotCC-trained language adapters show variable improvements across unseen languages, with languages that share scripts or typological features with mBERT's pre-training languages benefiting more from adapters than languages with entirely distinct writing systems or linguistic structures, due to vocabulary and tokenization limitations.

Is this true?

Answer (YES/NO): NO